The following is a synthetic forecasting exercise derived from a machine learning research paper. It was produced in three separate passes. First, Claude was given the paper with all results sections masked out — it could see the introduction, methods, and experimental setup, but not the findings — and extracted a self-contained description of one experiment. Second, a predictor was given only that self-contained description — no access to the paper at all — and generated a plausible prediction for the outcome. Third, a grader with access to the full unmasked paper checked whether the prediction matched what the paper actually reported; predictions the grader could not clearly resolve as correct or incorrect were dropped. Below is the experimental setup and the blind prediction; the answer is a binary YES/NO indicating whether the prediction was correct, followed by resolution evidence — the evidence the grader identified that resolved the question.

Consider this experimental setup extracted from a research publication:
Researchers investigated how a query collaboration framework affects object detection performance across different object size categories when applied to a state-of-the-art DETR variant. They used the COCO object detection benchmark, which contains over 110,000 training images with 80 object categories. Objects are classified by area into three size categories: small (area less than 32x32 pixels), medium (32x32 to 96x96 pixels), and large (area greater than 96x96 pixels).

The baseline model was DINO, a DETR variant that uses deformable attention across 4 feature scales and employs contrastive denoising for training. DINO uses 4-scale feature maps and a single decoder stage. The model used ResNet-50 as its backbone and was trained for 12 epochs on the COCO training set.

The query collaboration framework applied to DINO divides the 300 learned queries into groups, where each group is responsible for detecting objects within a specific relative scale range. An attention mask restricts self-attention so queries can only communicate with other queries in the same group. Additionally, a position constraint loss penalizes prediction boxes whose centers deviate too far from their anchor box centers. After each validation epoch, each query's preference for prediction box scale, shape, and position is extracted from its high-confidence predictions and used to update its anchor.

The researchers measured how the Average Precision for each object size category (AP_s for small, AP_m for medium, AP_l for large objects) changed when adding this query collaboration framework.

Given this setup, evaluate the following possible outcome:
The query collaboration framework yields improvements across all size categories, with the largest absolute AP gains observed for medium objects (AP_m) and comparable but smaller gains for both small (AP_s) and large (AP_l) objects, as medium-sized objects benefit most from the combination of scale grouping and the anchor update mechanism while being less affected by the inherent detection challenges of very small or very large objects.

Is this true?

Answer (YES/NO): NO